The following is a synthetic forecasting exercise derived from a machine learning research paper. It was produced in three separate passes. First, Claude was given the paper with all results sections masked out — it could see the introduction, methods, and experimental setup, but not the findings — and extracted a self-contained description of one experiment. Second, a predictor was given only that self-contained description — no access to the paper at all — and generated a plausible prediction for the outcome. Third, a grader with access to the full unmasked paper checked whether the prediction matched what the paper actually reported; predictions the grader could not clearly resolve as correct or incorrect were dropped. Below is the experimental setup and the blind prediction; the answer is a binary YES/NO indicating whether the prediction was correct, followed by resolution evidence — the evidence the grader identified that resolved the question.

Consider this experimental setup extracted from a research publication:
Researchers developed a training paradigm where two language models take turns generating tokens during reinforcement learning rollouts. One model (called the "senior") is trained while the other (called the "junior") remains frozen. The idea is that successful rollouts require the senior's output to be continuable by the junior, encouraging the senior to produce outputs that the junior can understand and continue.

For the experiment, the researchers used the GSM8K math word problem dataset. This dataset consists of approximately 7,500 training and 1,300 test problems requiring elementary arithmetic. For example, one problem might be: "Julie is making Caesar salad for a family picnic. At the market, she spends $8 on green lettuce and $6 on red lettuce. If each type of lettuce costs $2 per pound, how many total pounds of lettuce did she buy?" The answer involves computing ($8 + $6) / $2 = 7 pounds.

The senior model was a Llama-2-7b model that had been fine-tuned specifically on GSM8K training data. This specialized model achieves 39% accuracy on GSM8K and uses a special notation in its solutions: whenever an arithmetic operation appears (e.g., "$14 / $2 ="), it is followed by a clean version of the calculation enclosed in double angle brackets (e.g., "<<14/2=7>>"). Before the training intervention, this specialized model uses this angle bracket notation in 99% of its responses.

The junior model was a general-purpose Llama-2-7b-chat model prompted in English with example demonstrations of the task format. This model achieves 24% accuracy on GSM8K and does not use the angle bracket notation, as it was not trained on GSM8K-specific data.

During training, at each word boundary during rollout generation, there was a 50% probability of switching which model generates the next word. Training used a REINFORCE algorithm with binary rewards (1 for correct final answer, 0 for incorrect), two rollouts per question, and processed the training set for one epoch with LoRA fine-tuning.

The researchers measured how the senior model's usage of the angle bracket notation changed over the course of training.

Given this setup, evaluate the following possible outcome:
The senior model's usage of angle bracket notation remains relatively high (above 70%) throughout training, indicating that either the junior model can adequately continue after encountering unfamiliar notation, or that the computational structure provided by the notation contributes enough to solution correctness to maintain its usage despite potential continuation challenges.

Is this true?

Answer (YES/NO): NO